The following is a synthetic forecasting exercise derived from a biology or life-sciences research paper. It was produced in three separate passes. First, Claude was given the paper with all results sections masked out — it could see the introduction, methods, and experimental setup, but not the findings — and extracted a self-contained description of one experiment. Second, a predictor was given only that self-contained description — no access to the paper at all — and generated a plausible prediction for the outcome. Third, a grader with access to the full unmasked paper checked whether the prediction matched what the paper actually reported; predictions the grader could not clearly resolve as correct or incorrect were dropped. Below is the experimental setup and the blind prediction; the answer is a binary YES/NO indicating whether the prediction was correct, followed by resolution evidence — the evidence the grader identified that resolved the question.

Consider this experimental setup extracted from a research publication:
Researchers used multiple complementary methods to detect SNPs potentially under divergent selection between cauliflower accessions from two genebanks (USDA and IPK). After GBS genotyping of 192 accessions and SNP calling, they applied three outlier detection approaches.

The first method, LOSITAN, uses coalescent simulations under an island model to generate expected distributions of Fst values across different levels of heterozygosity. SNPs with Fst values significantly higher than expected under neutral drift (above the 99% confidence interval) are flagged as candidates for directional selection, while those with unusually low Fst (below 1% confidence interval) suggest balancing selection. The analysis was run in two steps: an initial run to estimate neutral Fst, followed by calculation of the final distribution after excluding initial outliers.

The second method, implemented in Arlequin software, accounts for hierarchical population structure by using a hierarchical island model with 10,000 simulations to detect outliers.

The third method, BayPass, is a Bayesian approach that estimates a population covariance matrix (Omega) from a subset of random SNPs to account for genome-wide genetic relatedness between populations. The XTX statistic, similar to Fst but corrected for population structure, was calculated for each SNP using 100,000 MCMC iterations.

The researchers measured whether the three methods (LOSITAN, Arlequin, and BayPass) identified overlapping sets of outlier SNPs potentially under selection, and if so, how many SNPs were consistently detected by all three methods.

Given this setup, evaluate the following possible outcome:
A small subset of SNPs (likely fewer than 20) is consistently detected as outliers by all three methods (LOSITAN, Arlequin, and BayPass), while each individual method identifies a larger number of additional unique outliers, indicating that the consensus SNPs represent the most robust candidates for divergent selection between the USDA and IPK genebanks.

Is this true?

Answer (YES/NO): NO